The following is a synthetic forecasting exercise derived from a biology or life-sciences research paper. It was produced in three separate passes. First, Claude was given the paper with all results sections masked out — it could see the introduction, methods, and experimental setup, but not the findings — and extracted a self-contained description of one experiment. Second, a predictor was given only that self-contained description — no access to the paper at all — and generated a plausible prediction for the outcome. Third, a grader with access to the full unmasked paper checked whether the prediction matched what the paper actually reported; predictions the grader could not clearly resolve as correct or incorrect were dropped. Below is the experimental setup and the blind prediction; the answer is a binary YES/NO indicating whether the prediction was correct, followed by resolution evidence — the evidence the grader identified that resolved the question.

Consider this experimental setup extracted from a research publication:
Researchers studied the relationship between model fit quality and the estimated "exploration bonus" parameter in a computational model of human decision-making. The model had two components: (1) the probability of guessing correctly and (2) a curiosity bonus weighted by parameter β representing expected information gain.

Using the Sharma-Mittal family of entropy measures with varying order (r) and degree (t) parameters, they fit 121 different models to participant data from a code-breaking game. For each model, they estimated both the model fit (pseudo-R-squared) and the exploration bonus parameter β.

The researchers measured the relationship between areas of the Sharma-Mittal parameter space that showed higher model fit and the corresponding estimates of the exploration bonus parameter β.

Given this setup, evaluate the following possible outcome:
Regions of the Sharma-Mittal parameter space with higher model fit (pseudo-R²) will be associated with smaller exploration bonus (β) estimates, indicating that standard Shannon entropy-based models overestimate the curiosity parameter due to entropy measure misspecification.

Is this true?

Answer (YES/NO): NO